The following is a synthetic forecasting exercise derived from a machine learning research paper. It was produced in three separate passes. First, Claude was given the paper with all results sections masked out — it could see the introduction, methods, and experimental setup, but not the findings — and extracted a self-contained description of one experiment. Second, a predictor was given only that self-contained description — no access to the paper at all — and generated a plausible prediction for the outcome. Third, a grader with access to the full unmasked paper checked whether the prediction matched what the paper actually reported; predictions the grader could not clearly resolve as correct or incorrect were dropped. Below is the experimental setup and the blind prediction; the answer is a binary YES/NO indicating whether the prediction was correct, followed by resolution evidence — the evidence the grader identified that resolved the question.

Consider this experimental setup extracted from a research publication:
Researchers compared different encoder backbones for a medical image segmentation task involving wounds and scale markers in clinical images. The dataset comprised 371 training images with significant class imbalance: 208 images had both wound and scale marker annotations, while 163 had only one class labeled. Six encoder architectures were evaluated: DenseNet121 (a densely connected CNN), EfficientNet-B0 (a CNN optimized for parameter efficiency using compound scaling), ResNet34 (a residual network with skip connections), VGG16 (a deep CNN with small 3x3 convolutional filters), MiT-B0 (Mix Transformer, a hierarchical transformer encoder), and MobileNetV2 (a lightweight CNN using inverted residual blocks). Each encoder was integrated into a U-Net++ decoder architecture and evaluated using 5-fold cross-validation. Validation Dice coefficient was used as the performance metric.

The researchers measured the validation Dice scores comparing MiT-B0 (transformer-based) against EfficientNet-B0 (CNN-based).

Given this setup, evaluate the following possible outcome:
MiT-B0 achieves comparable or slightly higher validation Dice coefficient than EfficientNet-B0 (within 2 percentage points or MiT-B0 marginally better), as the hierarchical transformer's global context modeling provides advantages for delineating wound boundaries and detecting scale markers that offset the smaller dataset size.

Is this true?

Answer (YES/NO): NO